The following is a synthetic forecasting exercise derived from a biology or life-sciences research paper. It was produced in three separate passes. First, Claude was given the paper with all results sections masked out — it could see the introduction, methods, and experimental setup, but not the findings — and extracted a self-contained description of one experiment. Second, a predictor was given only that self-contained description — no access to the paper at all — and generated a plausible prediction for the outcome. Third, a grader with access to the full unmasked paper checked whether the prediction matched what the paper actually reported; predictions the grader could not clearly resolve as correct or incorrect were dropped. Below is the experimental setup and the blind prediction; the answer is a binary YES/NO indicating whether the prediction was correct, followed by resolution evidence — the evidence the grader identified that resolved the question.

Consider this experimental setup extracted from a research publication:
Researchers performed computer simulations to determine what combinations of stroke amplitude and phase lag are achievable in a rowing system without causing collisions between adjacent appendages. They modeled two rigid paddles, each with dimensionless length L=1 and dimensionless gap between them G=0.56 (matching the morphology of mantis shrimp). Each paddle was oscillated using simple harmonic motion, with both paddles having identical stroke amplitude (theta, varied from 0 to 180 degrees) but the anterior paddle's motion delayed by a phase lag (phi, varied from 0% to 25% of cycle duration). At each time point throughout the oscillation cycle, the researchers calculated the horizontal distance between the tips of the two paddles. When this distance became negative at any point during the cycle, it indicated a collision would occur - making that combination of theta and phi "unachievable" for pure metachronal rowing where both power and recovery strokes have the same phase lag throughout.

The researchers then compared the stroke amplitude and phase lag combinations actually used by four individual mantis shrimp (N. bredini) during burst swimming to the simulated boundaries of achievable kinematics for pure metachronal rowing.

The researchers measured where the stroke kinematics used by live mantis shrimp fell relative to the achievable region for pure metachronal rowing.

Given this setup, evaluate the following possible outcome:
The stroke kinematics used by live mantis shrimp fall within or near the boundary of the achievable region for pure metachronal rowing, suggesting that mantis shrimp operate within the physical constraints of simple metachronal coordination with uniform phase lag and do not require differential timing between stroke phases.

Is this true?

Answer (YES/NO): NO